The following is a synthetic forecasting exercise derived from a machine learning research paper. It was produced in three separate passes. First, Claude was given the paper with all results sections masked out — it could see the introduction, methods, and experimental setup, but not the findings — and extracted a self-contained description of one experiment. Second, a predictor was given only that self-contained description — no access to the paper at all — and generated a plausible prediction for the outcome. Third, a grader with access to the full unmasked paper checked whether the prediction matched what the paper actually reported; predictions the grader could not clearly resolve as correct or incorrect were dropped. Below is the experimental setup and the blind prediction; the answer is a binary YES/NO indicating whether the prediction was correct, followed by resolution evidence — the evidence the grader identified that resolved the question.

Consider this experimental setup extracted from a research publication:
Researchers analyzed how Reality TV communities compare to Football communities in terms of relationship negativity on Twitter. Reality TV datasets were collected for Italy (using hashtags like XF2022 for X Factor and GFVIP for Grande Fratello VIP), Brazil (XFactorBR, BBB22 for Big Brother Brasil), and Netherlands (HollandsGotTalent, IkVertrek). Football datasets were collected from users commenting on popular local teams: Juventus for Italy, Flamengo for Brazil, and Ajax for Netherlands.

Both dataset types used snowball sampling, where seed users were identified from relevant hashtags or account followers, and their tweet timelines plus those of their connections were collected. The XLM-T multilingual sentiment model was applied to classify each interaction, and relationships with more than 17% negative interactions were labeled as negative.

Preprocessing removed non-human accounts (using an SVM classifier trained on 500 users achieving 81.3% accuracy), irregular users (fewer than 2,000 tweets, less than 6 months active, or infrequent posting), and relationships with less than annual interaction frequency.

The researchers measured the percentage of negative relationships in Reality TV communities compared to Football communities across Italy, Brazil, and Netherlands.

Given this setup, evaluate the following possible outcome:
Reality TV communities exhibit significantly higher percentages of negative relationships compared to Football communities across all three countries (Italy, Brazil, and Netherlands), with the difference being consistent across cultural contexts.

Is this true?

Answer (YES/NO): NO